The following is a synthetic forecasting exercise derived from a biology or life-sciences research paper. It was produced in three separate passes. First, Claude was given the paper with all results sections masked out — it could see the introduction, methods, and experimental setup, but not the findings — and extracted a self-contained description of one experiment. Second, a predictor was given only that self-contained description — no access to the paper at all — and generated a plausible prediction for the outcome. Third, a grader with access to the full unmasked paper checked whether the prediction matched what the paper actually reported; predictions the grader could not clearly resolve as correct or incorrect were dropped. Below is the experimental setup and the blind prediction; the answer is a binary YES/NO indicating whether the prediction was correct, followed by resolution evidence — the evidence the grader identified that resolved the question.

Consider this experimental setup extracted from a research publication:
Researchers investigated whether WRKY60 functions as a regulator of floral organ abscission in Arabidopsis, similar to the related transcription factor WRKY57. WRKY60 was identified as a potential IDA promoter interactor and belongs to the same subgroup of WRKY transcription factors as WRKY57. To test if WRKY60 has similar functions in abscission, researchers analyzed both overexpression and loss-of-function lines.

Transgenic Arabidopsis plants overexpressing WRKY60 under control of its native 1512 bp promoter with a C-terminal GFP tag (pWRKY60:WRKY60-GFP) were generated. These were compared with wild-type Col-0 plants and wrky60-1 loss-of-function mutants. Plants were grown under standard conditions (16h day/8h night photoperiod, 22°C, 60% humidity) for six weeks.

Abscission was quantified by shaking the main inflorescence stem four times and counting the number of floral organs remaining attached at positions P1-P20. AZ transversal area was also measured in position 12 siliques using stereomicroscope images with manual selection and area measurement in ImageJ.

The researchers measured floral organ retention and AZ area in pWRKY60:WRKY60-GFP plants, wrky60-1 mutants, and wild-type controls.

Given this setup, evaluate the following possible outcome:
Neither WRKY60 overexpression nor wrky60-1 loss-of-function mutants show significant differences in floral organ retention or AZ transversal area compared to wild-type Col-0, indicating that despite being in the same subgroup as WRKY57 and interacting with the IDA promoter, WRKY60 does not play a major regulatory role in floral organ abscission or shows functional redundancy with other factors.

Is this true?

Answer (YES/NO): YES